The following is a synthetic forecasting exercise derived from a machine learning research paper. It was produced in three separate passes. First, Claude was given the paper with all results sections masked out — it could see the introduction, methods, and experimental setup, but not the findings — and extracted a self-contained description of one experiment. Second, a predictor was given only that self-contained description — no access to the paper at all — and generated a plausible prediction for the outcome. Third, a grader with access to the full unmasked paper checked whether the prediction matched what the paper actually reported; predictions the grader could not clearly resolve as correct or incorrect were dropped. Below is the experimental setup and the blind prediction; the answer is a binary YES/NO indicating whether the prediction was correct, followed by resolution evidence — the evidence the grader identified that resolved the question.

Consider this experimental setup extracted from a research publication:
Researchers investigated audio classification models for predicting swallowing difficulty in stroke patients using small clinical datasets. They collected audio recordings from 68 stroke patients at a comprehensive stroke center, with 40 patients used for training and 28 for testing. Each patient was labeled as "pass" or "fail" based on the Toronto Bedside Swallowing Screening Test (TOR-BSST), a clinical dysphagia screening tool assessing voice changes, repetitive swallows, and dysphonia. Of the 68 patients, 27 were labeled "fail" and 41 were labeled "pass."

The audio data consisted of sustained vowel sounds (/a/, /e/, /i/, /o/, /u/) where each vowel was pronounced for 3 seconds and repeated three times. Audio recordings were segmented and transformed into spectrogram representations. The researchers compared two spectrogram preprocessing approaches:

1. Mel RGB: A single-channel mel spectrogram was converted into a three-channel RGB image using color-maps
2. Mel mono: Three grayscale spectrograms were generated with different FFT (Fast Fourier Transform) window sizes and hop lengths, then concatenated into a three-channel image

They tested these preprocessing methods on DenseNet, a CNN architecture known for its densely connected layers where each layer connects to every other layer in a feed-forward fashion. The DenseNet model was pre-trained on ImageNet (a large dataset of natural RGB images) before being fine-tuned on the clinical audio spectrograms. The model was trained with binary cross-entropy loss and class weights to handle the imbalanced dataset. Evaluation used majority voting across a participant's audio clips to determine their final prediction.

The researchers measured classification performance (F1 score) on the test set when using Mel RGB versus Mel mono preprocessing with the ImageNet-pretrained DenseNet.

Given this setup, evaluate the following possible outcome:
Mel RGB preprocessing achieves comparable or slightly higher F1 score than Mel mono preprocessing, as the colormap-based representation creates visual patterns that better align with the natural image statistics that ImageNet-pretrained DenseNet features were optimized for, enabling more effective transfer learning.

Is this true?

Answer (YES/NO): YES